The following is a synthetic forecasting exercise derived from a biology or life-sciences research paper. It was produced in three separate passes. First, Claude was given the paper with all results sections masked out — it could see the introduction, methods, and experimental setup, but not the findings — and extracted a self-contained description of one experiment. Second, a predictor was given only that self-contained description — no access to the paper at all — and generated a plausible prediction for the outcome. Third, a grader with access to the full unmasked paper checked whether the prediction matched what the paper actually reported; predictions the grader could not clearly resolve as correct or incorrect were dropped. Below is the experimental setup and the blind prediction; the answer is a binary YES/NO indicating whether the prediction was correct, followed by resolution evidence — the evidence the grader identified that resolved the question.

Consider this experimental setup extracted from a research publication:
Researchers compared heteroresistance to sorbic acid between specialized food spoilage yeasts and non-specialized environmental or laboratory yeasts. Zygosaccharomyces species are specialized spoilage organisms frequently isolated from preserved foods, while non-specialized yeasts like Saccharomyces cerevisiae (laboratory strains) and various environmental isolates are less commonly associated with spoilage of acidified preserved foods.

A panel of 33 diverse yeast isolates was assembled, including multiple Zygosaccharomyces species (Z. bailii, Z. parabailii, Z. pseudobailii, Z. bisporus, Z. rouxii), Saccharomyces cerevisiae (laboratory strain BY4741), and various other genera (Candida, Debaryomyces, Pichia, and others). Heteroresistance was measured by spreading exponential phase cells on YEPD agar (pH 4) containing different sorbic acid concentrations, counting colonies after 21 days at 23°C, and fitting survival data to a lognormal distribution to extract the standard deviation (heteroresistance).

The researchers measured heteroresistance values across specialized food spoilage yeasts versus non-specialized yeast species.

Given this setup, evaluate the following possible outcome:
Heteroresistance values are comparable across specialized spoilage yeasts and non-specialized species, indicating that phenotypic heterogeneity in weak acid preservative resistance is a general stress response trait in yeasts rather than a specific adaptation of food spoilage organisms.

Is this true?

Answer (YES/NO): NO